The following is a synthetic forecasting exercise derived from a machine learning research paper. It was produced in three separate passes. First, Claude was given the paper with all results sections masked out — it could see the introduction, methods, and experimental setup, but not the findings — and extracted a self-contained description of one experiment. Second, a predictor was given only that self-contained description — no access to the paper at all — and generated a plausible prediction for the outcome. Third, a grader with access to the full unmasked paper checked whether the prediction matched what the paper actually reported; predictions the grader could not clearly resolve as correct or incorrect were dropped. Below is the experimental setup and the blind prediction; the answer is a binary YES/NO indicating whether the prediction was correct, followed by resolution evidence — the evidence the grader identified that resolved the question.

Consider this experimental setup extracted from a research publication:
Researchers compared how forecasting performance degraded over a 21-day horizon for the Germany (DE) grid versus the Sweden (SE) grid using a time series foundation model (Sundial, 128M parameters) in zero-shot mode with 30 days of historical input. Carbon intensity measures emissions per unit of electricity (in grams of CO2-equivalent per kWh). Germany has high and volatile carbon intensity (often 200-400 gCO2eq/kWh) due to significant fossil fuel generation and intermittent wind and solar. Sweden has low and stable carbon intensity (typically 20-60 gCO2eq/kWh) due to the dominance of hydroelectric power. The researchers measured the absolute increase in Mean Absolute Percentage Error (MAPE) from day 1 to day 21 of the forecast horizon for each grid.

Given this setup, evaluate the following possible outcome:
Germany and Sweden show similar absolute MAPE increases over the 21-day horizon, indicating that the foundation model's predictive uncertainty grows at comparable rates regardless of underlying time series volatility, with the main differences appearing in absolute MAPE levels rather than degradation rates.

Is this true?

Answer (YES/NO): NO